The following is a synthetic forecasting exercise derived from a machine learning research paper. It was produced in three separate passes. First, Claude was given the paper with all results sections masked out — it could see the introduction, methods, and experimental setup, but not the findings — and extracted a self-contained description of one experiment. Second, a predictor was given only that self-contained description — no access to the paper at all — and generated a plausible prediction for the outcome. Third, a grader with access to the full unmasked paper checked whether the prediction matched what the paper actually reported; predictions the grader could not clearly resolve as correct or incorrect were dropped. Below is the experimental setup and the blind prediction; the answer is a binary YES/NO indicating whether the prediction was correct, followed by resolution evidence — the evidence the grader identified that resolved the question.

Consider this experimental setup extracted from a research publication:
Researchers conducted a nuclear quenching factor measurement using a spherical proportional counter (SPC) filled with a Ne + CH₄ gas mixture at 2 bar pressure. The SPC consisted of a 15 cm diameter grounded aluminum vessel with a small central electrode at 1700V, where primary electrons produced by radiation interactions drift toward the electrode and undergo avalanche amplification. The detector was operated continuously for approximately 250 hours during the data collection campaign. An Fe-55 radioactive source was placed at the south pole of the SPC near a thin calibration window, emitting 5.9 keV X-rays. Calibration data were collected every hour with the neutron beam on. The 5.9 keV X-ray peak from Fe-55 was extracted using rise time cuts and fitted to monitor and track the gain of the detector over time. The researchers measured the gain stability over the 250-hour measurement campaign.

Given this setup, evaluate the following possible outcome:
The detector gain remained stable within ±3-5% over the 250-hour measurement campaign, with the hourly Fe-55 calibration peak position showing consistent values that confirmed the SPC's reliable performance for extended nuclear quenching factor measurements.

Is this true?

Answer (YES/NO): NO